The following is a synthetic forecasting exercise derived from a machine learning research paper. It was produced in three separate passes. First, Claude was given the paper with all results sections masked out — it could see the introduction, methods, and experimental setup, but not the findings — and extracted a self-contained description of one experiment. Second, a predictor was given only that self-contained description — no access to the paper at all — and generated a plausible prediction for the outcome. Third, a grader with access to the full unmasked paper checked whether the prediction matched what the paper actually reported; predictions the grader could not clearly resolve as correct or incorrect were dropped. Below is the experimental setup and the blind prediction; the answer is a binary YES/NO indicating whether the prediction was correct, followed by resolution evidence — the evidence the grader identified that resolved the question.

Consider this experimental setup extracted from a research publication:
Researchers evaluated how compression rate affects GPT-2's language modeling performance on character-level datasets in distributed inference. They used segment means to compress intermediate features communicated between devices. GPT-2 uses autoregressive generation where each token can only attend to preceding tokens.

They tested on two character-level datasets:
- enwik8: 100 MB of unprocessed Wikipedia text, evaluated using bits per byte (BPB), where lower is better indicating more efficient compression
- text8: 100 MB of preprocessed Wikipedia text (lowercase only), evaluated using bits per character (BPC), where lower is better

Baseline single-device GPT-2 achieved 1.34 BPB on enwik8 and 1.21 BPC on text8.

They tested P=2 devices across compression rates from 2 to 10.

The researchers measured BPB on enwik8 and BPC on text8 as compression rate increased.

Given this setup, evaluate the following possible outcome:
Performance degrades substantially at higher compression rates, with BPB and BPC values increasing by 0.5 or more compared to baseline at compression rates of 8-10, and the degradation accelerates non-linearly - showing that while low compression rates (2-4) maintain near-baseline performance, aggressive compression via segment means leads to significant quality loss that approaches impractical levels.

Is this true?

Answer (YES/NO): NO